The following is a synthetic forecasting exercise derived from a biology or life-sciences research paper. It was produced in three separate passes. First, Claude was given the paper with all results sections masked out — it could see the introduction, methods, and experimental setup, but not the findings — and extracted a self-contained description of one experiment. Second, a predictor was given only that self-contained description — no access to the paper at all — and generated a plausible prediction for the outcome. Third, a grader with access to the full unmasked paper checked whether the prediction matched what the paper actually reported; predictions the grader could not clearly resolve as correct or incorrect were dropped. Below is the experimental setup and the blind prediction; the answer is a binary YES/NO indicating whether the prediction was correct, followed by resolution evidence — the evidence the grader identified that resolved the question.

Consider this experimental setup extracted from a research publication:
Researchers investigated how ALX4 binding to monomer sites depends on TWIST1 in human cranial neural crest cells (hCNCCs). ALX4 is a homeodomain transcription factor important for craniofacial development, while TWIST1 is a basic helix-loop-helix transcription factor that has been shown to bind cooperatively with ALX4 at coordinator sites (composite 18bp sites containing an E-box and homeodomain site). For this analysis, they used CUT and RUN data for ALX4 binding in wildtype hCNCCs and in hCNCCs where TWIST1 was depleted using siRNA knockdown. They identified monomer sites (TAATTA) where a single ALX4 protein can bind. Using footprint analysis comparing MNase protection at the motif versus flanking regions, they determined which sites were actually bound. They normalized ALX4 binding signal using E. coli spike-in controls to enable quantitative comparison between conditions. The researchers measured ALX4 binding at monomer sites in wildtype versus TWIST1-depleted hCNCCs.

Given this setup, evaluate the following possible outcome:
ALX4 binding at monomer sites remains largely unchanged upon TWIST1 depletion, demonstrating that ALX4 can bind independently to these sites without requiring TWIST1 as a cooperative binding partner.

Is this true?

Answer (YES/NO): NO